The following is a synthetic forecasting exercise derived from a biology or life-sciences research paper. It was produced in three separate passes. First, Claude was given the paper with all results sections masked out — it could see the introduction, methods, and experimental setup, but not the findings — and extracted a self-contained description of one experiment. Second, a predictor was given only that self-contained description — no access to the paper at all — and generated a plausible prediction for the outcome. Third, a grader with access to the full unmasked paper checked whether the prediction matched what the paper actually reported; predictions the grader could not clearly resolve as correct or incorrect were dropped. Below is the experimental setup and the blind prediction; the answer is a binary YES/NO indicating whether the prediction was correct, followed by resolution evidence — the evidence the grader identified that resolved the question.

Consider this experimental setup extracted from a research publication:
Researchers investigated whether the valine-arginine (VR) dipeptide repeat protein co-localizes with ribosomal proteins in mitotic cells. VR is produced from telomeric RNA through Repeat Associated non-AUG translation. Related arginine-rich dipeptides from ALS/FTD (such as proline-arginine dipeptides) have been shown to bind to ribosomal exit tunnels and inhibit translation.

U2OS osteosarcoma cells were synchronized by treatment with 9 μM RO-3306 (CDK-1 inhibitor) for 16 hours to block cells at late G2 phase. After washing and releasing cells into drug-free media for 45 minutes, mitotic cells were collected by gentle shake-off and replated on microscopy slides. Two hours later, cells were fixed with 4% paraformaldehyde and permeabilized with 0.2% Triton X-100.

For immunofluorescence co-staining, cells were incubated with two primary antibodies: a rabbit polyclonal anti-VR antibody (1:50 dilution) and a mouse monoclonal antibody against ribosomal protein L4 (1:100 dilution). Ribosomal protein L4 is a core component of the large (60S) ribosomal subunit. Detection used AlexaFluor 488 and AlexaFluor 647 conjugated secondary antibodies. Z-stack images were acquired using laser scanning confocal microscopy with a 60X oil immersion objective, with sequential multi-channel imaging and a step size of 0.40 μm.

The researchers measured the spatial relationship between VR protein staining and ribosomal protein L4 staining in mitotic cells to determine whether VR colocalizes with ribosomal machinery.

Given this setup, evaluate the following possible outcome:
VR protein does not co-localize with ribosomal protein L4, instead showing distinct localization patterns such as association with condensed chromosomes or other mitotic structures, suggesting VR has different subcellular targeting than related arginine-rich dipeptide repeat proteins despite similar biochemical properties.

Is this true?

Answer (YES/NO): NO